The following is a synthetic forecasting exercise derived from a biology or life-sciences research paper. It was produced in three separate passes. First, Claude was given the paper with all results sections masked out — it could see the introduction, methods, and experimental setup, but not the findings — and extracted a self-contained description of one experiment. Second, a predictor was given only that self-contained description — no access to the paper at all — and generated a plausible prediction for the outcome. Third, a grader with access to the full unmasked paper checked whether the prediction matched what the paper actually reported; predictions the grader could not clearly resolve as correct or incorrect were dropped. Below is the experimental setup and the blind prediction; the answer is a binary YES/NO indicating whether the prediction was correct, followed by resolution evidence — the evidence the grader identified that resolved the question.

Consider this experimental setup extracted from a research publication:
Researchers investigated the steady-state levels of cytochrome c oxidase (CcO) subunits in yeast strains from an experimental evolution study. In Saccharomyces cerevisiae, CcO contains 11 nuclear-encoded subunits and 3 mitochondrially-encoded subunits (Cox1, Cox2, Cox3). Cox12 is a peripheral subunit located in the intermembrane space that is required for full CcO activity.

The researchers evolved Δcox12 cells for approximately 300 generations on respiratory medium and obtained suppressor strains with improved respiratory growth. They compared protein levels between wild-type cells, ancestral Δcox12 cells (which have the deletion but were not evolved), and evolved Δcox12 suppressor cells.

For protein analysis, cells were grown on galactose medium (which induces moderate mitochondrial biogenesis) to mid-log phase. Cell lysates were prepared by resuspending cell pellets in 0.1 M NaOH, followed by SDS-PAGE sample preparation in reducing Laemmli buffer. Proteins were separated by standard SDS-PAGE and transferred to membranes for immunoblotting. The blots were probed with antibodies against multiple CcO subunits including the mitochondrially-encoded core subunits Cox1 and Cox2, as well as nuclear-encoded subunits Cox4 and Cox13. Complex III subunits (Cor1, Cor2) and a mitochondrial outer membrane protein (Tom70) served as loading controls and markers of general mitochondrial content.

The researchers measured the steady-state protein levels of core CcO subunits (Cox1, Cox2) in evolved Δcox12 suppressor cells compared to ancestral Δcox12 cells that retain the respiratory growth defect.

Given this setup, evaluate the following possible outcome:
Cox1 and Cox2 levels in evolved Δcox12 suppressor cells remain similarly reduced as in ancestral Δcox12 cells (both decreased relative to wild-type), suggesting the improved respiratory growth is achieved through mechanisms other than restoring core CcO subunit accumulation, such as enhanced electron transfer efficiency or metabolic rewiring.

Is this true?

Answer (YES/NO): NO